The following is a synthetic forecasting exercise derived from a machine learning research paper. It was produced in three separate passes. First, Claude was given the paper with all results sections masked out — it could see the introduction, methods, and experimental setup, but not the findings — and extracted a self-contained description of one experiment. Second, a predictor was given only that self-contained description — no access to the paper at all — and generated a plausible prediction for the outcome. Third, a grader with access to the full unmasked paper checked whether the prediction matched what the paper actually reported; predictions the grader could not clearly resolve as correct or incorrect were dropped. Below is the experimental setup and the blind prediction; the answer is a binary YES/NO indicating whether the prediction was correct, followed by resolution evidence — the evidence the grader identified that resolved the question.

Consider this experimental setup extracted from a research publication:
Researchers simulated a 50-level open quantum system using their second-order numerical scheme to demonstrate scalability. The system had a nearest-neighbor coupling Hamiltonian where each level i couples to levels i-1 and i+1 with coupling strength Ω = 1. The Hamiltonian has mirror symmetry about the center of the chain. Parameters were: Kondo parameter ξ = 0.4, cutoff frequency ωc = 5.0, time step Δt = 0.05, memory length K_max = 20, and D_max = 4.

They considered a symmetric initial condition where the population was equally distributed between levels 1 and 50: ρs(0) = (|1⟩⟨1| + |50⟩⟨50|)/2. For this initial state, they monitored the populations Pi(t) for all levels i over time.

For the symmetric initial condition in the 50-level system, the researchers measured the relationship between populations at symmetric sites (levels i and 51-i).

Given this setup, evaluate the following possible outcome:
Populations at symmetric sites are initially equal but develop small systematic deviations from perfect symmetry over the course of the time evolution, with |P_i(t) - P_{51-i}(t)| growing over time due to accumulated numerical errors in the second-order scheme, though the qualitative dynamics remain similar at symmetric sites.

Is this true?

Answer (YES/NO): NO